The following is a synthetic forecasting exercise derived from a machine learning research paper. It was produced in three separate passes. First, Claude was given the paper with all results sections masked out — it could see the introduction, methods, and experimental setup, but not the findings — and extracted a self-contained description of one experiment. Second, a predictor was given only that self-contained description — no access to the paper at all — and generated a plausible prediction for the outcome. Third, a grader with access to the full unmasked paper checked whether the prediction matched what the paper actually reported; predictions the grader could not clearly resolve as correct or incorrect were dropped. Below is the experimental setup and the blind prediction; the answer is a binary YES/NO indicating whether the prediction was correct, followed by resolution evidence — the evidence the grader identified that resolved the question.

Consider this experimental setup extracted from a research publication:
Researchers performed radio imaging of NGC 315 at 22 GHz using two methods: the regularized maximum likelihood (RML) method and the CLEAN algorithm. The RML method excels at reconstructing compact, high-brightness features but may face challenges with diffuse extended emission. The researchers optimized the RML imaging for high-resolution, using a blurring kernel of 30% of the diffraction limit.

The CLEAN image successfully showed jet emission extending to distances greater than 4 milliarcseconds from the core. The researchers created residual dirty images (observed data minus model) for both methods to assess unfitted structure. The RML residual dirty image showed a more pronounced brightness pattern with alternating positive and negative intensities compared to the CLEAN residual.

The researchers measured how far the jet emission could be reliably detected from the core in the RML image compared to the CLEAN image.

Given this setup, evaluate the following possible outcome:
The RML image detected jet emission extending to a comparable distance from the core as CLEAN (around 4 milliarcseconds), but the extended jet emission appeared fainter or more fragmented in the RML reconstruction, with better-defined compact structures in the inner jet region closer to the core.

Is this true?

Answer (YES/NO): NO